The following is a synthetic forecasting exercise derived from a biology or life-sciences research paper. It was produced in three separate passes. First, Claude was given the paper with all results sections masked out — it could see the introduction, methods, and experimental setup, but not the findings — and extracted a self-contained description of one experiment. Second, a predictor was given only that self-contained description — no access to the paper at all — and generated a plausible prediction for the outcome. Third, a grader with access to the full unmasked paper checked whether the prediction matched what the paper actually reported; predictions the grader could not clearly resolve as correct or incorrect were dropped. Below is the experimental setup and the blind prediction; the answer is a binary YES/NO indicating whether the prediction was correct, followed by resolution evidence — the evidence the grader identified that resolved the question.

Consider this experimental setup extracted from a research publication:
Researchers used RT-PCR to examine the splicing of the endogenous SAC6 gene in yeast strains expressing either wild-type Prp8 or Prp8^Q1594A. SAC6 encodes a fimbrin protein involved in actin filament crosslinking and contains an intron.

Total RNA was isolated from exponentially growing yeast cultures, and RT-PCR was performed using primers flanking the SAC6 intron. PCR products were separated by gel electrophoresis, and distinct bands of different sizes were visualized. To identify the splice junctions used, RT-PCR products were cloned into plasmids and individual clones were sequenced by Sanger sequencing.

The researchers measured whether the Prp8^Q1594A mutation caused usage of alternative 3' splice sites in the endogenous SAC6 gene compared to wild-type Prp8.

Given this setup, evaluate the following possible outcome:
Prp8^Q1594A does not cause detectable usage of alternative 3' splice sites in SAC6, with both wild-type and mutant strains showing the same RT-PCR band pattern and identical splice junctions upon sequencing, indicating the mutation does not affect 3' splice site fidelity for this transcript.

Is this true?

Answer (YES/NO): NO